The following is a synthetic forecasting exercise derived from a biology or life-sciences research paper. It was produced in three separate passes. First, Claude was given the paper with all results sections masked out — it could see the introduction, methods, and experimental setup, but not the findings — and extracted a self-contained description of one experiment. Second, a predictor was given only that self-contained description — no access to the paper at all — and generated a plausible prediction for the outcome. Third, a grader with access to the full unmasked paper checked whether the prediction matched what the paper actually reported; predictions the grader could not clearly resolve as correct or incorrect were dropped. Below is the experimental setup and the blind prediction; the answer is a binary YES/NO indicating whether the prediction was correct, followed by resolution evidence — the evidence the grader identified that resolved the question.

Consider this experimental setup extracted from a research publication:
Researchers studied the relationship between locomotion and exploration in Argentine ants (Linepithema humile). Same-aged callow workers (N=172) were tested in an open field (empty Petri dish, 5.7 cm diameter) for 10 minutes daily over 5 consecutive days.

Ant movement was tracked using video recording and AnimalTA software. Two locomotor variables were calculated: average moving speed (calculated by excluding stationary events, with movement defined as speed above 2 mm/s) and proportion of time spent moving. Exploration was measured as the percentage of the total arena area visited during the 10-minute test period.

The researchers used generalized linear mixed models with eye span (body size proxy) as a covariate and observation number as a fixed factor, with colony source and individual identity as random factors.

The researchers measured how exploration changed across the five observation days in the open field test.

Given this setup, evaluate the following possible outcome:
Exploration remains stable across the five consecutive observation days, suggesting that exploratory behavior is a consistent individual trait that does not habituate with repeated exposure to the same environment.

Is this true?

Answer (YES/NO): YES